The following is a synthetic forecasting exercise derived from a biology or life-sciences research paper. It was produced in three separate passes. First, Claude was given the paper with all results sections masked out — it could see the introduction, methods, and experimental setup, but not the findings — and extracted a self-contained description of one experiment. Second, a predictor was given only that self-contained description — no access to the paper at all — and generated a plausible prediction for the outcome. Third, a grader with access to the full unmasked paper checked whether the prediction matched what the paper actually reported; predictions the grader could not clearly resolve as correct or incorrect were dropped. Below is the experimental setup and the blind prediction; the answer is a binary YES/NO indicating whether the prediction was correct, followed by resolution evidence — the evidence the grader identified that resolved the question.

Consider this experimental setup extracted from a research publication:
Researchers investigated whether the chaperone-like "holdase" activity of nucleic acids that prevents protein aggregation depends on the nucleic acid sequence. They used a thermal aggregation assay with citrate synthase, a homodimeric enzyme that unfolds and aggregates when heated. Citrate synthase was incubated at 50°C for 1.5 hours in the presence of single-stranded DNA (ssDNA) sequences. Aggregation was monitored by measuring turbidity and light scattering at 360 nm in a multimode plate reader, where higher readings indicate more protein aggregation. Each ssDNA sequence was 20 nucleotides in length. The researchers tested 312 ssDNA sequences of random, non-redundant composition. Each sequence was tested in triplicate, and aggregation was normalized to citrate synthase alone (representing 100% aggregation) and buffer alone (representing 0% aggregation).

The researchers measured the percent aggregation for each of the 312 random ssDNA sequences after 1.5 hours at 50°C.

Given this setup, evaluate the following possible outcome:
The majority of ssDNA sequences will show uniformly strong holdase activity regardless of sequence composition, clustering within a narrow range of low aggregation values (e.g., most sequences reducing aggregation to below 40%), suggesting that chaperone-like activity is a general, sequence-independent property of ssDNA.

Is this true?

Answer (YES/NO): NO